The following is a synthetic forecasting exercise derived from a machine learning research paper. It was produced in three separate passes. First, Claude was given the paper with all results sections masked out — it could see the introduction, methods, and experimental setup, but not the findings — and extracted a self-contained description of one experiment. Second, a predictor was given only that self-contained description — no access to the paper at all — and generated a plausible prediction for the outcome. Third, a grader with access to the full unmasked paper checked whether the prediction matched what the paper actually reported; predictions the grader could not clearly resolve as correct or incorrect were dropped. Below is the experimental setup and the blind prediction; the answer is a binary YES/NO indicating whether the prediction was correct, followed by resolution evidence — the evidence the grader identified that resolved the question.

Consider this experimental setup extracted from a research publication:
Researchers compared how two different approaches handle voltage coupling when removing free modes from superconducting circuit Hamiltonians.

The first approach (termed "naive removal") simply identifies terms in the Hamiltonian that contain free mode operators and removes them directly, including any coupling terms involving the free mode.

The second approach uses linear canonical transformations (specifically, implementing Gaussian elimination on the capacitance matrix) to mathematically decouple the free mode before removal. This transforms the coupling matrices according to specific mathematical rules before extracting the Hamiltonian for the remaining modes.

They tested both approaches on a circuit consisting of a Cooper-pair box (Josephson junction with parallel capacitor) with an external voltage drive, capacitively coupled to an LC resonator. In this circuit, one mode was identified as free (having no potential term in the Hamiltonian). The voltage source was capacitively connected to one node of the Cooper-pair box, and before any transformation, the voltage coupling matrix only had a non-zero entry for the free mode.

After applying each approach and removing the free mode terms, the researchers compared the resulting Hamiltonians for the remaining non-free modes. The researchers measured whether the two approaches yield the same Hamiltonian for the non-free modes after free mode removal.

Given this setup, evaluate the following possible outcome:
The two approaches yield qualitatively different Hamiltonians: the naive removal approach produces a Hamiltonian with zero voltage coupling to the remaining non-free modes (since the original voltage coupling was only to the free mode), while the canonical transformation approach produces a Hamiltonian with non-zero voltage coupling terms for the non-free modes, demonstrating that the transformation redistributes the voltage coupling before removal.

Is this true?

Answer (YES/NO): YES